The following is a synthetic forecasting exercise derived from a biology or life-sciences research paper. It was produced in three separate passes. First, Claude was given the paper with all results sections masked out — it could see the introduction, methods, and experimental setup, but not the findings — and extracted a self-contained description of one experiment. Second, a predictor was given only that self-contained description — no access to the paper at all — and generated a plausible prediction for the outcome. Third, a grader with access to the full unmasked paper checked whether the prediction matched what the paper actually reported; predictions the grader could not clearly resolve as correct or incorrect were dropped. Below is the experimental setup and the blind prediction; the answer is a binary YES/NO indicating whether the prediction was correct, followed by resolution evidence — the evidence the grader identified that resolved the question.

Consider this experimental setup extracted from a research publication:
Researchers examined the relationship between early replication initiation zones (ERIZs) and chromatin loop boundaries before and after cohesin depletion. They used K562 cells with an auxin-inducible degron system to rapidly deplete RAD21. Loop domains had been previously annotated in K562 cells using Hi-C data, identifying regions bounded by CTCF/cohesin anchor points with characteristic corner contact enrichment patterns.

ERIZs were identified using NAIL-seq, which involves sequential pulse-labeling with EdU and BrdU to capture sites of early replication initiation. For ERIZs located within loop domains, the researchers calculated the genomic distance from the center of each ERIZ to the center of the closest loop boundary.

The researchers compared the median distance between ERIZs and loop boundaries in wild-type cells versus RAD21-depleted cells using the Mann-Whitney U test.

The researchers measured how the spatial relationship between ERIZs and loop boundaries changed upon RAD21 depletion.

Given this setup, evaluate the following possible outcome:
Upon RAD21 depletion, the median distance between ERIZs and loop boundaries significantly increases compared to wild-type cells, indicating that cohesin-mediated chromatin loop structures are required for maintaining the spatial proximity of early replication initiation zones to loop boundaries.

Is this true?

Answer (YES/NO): YES